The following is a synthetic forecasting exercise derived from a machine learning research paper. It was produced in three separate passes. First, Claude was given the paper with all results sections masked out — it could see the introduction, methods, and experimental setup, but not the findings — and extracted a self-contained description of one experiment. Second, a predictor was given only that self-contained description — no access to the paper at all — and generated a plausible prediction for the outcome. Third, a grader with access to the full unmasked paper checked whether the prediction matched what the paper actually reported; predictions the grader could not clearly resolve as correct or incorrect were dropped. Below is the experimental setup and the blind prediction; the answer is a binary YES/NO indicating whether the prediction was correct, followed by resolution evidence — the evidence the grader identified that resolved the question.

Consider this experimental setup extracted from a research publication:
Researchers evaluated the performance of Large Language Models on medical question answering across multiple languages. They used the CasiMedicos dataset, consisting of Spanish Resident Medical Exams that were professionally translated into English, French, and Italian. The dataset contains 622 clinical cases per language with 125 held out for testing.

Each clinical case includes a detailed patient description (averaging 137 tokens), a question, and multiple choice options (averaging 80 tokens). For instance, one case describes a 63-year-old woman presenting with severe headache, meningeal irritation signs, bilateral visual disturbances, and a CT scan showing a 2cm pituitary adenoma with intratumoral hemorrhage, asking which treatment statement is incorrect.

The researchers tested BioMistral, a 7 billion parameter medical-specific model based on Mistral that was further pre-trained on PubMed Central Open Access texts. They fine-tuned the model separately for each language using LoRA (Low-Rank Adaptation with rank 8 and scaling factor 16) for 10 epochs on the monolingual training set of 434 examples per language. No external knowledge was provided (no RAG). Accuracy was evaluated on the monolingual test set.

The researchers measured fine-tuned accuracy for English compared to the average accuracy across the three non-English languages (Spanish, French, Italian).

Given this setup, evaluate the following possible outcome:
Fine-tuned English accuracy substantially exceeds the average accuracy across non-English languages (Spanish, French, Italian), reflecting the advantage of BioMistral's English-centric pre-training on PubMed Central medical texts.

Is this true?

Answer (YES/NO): NO